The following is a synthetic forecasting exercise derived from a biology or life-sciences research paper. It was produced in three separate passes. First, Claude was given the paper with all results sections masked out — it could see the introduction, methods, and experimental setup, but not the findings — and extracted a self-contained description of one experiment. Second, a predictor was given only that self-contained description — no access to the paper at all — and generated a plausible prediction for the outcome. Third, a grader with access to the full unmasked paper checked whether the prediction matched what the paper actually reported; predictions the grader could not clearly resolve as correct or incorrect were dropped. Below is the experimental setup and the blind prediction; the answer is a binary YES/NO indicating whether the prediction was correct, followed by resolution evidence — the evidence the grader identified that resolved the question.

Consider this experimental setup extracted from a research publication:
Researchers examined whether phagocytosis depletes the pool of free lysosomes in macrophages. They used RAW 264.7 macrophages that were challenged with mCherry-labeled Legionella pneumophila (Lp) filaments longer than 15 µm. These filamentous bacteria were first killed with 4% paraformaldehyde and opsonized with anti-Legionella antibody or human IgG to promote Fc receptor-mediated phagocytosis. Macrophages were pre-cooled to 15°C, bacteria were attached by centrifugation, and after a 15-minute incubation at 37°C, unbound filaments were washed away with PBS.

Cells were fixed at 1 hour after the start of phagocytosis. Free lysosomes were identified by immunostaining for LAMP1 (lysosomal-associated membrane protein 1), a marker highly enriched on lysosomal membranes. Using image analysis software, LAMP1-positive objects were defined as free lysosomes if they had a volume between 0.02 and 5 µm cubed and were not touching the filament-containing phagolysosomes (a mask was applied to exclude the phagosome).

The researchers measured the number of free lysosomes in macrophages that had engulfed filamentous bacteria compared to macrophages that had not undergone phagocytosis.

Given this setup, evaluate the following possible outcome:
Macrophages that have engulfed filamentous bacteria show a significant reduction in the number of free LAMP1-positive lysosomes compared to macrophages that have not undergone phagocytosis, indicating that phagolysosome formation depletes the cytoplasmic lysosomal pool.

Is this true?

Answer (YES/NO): YES